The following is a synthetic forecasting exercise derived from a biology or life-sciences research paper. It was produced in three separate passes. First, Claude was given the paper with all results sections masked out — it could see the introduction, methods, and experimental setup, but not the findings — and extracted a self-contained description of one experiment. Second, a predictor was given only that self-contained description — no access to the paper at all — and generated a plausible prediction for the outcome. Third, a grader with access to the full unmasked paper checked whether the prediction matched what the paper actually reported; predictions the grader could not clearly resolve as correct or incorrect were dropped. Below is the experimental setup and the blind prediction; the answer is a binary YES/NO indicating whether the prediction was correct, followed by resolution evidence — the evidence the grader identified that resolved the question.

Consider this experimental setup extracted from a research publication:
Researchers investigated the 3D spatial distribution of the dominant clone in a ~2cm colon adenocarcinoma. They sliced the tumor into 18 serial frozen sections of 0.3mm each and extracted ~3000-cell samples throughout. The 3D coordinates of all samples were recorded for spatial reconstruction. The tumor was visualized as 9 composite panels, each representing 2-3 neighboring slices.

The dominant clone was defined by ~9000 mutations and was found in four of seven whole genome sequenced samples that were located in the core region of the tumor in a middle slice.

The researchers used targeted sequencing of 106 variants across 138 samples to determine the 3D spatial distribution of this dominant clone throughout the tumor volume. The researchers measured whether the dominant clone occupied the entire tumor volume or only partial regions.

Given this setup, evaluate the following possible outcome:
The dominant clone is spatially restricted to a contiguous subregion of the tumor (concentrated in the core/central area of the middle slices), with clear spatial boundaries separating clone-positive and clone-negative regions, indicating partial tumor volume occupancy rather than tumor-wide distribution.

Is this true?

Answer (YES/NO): NO